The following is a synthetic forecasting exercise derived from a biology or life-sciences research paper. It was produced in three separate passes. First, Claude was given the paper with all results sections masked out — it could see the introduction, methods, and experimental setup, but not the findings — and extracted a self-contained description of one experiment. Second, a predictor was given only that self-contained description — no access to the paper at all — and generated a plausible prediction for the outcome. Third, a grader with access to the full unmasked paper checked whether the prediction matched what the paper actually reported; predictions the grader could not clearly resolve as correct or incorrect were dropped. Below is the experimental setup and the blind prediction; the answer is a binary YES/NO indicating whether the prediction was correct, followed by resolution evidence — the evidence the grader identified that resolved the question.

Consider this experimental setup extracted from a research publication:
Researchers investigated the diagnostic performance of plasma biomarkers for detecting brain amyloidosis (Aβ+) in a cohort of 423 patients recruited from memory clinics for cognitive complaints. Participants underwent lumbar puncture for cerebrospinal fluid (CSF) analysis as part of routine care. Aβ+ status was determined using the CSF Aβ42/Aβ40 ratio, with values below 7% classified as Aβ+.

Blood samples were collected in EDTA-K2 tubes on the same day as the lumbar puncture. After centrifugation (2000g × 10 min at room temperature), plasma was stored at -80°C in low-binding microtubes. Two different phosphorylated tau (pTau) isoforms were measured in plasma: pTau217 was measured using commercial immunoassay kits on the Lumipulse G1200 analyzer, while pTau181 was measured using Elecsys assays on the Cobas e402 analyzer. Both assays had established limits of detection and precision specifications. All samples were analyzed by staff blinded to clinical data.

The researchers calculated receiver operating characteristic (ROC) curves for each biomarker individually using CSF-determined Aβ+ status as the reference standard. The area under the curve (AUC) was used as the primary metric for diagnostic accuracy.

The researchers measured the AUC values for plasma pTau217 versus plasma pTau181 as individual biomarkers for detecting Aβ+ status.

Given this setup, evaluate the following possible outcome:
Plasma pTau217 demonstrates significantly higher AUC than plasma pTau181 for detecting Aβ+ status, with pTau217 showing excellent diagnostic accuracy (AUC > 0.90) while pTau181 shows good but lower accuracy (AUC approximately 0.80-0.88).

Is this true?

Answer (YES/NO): YES